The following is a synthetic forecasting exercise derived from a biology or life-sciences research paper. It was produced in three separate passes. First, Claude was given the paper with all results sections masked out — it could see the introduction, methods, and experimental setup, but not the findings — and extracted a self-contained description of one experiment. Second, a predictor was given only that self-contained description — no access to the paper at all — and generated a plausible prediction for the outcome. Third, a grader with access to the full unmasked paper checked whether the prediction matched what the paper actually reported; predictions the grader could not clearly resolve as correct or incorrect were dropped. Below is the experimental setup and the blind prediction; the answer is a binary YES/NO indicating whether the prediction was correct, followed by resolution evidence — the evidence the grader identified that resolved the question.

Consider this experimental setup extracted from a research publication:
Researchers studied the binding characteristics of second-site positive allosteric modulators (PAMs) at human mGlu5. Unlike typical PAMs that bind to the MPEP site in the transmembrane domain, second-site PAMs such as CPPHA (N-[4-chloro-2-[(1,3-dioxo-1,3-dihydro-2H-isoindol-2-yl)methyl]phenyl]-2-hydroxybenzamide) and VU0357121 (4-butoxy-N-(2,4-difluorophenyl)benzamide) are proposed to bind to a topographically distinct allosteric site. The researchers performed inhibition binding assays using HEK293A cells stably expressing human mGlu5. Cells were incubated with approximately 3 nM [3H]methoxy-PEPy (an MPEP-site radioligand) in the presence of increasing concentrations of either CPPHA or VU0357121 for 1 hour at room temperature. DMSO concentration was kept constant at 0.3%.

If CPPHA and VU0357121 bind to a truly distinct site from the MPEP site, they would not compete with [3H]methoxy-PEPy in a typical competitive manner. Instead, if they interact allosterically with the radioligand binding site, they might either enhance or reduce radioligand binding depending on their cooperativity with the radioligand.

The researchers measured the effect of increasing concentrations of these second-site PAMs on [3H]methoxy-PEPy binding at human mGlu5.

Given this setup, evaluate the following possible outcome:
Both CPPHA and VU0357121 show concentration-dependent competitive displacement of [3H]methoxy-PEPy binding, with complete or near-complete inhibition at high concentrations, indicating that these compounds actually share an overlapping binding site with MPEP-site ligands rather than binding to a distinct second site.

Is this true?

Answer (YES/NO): NO